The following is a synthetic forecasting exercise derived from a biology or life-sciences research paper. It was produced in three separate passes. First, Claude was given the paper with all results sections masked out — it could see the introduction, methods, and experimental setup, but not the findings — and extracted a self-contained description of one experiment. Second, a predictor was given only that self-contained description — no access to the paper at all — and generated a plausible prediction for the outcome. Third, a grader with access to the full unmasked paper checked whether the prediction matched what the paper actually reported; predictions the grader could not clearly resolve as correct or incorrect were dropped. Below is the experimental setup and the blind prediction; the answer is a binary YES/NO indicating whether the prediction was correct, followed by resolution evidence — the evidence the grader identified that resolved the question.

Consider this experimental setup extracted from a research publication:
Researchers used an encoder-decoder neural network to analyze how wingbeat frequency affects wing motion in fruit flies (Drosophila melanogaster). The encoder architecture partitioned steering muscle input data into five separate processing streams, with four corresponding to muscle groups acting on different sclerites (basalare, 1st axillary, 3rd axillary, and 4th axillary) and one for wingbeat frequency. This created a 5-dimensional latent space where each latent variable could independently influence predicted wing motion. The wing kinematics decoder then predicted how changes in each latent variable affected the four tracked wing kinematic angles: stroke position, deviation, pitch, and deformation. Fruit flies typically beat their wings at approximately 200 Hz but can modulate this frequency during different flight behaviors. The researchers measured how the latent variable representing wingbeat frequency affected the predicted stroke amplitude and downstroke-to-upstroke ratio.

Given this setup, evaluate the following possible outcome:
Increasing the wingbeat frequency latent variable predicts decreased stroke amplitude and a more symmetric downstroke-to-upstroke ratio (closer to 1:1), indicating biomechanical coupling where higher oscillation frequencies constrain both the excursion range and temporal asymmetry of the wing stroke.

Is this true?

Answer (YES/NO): NO